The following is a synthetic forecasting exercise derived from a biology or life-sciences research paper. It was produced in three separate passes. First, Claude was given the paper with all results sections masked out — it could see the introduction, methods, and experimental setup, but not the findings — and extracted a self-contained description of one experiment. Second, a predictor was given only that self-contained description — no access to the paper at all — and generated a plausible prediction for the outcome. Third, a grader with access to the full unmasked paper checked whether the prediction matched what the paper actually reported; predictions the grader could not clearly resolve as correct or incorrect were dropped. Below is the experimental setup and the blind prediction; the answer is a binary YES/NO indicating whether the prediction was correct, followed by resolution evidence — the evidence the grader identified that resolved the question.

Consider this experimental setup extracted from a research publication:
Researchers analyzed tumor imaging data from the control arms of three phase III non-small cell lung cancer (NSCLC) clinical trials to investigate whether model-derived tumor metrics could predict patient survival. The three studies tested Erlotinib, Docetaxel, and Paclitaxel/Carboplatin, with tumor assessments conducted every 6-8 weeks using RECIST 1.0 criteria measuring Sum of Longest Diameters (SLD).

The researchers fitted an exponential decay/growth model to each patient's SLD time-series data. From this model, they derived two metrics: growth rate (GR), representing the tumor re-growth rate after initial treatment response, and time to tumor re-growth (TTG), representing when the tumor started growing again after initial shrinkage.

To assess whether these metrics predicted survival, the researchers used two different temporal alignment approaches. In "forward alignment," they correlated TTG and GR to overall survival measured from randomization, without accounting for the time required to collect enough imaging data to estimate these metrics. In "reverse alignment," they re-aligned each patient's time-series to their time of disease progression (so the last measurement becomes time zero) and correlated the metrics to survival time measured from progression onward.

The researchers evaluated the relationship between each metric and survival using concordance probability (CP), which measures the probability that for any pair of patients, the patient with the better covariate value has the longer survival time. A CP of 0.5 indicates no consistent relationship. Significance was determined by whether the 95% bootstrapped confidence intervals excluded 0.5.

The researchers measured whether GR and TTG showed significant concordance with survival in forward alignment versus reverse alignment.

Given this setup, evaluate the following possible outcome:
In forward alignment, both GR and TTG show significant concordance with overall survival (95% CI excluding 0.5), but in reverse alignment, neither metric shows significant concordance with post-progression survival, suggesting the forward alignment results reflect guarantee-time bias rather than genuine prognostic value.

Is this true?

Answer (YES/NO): YES